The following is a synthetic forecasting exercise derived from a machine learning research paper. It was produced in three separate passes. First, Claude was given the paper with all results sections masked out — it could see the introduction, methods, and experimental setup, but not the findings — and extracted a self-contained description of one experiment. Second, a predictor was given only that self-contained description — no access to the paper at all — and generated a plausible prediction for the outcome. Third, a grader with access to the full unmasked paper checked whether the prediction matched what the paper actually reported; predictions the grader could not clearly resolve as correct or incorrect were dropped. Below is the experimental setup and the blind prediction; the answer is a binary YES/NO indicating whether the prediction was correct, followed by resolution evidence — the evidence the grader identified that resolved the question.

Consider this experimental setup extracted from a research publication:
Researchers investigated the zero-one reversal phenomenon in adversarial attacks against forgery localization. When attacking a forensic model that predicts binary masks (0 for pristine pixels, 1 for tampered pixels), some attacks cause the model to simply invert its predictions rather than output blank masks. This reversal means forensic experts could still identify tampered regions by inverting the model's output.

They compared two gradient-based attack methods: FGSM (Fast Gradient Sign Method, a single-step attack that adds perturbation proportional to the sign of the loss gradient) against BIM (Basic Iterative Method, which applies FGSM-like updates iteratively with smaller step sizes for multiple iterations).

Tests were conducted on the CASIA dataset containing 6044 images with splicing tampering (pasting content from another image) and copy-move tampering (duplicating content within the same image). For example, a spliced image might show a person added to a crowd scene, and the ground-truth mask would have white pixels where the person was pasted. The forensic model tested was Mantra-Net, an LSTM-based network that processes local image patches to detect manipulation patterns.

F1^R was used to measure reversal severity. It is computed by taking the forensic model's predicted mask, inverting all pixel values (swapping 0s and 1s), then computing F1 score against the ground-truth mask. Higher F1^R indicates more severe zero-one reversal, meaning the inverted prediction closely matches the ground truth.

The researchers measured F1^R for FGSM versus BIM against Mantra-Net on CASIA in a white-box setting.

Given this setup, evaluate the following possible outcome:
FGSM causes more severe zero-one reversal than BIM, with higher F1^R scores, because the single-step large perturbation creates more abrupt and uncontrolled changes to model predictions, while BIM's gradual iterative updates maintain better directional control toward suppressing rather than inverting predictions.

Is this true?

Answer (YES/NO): NO